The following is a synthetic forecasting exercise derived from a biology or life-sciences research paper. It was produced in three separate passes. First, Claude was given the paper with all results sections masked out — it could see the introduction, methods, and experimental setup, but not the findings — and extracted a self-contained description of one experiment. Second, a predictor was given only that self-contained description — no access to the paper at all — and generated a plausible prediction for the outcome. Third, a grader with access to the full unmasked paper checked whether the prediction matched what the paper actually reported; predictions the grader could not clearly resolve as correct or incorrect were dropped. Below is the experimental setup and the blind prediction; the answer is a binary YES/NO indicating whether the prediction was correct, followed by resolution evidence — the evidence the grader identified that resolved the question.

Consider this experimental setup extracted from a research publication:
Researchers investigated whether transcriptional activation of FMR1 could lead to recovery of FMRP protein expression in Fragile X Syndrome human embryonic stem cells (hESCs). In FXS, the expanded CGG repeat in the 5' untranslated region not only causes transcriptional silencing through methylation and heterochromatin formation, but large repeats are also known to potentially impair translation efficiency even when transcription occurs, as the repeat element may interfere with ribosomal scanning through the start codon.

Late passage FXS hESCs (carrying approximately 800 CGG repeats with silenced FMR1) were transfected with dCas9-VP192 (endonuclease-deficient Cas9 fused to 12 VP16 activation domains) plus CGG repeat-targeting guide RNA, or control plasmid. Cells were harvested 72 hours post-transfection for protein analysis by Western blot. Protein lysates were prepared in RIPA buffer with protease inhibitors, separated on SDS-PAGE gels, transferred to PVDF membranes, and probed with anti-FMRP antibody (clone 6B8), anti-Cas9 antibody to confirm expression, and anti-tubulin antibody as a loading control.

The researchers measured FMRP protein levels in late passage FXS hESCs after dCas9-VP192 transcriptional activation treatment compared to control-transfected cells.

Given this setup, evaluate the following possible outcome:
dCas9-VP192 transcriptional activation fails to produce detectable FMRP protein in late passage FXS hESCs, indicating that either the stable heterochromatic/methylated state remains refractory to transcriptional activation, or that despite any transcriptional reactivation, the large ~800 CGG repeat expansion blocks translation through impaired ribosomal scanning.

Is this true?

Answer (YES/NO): YES